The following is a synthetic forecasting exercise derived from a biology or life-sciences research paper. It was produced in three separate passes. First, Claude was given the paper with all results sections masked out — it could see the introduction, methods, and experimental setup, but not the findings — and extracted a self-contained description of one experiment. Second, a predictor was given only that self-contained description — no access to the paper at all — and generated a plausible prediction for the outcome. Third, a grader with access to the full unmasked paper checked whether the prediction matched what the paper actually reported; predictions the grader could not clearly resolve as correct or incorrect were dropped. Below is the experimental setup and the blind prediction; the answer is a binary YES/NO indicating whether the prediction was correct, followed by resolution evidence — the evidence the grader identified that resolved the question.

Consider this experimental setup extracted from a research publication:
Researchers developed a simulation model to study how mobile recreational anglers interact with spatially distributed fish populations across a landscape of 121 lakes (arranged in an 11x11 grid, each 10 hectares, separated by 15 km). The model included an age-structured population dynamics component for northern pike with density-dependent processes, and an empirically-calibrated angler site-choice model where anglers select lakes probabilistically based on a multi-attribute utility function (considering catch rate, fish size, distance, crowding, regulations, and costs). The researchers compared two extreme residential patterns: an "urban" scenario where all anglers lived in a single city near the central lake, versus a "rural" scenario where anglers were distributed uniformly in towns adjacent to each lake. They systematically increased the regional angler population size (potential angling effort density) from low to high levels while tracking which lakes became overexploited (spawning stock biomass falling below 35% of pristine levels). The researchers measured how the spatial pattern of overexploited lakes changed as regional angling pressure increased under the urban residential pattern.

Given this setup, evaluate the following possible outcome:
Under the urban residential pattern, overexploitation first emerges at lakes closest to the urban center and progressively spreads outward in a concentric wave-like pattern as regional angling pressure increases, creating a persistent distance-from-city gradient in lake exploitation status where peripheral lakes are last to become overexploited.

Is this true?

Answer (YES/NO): YES